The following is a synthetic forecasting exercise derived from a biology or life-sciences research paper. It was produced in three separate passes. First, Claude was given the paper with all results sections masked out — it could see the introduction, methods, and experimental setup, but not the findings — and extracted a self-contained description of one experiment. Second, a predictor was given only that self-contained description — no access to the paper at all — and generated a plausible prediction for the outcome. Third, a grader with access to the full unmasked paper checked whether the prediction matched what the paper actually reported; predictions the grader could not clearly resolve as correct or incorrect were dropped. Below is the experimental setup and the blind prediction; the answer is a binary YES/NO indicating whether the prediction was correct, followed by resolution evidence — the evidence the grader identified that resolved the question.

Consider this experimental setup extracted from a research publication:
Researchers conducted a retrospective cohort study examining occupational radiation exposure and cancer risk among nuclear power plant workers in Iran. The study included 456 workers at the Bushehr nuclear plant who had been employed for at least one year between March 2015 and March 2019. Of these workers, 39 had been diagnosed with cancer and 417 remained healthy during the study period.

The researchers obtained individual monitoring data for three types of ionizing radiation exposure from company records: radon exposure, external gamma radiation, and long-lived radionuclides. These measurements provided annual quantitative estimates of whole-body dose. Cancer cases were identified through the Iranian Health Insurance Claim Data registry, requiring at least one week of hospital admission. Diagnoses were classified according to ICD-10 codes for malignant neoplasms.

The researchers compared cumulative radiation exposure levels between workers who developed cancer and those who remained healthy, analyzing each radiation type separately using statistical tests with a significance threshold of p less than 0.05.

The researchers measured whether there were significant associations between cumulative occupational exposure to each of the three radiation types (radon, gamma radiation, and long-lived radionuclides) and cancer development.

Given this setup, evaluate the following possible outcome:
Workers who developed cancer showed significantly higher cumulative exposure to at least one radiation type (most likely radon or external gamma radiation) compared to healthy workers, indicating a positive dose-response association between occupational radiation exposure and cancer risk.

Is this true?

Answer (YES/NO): YES